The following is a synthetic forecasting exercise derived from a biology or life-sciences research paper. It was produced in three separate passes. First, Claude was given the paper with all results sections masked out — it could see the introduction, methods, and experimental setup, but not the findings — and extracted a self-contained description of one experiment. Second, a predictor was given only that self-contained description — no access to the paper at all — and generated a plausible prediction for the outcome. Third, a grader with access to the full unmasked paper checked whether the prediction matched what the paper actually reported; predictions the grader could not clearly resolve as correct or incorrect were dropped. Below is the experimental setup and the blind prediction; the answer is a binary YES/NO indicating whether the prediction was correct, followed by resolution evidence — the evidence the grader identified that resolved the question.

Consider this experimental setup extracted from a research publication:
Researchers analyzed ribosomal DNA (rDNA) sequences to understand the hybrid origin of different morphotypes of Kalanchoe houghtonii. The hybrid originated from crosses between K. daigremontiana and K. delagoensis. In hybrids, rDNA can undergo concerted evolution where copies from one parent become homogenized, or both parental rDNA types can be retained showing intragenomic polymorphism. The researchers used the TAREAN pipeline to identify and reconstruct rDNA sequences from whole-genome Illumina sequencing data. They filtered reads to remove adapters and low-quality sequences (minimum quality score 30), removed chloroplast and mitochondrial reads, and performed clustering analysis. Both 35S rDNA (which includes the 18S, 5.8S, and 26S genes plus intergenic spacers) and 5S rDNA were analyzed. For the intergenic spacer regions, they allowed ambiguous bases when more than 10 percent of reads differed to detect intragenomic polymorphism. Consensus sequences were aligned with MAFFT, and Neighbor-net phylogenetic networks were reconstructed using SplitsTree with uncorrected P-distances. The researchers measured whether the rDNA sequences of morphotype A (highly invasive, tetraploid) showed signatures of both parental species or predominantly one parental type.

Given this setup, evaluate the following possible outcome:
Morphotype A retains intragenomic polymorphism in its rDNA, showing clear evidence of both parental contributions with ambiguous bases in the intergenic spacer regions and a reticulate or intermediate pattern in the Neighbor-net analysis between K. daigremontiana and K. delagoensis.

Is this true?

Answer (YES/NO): NO